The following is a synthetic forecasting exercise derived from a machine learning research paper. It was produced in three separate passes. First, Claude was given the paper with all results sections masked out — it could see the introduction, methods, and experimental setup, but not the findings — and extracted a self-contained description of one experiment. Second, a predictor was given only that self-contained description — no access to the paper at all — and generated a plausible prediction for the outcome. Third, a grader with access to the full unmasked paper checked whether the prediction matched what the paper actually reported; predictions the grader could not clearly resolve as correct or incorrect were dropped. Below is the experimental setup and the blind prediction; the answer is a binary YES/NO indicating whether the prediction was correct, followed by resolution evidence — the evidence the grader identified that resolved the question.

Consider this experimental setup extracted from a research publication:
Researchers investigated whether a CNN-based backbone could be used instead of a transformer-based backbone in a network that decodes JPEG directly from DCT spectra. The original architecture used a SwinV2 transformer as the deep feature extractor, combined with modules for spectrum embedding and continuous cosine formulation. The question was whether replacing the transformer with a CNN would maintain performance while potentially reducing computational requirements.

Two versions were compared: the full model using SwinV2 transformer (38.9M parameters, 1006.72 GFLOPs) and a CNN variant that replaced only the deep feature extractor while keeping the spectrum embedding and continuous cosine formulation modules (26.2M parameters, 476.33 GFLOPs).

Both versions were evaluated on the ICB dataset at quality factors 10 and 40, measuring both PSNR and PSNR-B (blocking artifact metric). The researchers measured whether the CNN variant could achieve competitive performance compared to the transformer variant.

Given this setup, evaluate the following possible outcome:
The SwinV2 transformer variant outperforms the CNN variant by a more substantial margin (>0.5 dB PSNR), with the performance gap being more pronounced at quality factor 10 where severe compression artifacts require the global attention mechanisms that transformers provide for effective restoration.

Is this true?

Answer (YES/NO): NO